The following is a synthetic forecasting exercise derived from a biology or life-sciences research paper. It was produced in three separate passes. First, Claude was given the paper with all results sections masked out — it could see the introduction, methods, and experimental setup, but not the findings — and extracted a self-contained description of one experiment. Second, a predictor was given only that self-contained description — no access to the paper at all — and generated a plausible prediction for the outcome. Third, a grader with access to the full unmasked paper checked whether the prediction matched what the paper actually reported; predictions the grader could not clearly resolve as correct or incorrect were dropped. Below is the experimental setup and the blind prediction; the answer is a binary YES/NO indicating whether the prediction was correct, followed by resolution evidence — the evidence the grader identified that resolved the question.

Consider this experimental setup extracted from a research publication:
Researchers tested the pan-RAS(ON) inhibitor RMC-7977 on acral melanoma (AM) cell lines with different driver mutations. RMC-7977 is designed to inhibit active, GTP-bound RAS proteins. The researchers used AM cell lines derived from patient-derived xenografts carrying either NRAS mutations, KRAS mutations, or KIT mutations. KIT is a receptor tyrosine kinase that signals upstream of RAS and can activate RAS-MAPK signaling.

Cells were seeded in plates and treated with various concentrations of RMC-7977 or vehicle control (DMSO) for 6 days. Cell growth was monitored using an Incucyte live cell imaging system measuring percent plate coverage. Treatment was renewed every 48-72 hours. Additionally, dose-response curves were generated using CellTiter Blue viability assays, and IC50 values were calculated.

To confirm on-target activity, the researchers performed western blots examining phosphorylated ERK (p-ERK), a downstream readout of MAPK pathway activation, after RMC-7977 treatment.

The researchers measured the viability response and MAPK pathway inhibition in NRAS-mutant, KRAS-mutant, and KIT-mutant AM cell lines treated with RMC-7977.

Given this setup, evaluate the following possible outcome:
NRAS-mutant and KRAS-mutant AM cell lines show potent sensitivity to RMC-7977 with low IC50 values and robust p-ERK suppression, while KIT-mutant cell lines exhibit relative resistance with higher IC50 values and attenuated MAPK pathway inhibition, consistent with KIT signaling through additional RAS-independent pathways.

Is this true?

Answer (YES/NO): NO